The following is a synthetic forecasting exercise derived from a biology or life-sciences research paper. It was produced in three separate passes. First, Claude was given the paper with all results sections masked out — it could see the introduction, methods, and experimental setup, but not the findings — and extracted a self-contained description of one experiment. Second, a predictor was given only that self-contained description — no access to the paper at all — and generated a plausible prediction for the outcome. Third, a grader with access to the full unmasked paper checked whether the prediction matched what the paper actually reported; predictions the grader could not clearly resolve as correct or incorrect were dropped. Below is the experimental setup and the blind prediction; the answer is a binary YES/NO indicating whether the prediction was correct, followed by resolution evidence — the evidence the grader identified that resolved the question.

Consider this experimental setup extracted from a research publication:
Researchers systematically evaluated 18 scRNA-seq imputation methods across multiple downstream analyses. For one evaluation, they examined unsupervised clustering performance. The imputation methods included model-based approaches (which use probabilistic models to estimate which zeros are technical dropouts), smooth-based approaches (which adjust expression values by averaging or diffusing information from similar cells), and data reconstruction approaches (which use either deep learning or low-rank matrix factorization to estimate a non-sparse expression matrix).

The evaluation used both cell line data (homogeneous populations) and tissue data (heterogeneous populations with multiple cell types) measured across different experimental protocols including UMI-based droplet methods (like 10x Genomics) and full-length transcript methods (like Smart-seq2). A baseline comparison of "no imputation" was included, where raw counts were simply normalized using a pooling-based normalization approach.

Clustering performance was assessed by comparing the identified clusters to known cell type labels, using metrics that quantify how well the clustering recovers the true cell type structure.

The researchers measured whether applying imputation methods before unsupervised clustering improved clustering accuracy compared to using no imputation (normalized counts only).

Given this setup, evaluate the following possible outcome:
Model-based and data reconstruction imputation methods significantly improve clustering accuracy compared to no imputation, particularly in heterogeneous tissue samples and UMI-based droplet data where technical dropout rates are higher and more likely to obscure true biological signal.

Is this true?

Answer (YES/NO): NO